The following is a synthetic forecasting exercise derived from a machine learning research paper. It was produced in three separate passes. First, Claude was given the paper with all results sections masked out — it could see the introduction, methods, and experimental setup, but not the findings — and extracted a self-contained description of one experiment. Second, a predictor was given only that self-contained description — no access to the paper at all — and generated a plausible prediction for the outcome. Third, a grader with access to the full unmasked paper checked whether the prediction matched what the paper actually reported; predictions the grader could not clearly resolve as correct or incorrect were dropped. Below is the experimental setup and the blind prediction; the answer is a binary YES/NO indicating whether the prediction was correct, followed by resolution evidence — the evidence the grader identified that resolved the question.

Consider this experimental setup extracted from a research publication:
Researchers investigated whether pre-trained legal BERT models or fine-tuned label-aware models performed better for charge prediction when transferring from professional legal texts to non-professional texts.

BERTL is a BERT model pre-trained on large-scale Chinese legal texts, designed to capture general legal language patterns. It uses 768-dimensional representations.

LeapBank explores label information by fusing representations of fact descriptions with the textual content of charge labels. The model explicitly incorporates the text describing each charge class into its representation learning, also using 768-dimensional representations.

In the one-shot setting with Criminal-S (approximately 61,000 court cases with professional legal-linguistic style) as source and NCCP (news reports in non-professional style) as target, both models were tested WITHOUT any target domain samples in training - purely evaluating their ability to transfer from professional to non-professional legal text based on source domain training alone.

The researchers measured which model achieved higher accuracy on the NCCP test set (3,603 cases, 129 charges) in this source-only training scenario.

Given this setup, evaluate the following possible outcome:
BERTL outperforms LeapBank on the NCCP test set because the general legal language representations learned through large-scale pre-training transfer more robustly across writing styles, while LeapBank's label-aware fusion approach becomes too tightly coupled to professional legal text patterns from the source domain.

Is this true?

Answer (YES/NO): NO